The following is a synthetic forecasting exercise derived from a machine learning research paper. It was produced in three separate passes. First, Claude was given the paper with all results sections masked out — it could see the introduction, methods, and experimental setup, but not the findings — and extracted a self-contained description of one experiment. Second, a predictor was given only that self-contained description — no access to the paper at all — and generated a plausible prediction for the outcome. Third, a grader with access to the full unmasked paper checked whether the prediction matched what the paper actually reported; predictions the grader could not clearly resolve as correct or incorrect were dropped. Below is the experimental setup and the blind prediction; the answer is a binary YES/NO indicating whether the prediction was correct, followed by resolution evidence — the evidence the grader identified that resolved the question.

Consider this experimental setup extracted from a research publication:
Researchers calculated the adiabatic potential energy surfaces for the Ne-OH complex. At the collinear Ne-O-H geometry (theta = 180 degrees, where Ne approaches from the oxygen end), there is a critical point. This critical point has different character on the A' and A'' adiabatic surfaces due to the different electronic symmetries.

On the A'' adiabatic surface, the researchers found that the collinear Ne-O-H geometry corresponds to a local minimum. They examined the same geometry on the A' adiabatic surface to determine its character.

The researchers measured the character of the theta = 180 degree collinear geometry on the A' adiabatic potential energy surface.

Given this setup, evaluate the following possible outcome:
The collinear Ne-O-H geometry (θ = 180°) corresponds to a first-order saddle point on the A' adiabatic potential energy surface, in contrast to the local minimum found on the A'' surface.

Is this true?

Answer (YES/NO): YES